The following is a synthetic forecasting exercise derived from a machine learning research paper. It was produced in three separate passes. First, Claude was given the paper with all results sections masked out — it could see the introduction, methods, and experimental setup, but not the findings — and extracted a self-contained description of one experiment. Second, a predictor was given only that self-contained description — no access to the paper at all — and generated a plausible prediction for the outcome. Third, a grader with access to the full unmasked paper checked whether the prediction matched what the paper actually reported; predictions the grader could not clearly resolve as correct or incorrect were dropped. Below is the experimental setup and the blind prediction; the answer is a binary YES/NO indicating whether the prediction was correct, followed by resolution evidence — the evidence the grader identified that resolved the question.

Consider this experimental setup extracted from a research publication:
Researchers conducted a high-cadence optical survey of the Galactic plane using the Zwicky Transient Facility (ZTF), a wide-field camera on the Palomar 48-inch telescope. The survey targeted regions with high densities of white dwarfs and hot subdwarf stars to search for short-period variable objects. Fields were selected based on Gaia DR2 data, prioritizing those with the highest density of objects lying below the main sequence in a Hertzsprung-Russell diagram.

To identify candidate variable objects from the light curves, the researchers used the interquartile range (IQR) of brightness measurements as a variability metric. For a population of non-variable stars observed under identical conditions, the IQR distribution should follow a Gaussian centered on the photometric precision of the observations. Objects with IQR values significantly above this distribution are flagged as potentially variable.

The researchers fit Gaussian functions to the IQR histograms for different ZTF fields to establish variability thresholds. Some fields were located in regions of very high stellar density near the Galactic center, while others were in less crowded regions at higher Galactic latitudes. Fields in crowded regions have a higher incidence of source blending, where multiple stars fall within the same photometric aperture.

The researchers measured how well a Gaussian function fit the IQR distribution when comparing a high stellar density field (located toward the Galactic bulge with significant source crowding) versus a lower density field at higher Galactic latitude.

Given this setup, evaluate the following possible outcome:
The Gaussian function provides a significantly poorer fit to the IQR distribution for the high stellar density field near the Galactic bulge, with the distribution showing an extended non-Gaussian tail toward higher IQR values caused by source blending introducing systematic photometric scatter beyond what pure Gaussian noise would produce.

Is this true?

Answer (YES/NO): YES